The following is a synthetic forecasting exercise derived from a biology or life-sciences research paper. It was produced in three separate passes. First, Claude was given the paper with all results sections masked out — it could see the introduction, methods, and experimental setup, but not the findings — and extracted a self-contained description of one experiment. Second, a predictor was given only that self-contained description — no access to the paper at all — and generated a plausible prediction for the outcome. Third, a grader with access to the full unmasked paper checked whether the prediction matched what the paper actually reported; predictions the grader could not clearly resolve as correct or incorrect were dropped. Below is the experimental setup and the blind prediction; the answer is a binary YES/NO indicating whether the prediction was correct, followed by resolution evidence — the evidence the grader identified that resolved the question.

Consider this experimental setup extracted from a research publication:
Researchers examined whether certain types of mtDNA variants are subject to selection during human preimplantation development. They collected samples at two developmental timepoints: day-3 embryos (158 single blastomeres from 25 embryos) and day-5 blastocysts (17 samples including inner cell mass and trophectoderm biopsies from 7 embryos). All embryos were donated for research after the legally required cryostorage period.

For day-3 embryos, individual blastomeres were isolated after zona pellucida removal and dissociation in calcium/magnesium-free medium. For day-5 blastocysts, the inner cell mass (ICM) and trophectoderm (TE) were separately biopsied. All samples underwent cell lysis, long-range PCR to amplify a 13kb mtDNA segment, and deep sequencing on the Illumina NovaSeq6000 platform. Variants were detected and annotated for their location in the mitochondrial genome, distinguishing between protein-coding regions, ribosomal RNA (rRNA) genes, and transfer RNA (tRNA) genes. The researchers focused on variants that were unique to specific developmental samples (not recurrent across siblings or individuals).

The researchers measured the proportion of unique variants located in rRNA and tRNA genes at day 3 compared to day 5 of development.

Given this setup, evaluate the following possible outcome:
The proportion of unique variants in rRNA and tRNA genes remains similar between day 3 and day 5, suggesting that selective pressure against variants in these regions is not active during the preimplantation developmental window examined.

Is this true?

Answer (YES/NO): NO